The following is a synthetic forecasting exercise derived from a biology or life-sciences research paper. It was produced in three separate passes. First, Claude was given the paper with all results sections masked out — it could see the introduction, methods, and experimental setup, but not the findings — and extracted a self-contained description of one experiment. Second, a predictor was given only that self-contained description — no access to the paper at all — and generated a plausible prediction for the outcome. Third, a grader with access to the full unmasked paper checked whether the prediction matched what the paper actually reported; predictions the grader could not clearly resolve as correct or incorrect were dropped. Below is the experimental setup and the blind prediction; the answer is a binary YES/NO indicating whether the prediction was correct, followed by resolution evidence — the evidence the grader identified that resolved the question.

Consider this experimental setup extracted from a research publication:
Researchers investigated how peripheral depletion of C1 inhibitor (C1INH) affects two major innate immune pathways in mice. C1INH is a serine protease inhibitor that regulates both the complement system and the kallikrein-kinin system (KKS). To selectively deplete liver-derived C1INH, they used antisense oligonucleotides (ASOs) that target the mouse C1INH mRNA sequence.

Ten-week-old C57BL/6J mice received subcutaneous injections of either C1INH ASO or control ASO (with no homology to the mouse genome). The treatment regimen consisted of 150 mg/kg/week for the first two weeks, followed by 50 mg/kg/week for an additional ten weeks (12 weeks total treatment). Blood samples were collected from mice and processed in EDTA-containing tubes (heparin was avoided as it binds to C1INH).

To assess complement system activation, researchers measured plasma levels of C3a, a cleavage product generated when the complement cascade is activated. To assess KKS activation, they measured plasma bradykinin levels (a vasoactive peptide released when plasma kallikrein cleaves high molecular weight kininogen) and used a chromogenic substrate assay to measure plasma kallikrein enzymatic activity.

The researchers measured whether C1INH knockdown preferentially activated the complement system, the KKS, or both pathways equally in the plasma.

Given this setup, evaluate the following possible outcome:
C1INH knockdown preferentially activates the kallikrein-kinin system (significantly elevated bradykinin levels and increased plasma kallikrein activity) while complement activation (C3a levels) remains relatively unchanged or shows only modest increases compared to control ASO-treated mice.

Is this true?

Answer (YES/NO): YES